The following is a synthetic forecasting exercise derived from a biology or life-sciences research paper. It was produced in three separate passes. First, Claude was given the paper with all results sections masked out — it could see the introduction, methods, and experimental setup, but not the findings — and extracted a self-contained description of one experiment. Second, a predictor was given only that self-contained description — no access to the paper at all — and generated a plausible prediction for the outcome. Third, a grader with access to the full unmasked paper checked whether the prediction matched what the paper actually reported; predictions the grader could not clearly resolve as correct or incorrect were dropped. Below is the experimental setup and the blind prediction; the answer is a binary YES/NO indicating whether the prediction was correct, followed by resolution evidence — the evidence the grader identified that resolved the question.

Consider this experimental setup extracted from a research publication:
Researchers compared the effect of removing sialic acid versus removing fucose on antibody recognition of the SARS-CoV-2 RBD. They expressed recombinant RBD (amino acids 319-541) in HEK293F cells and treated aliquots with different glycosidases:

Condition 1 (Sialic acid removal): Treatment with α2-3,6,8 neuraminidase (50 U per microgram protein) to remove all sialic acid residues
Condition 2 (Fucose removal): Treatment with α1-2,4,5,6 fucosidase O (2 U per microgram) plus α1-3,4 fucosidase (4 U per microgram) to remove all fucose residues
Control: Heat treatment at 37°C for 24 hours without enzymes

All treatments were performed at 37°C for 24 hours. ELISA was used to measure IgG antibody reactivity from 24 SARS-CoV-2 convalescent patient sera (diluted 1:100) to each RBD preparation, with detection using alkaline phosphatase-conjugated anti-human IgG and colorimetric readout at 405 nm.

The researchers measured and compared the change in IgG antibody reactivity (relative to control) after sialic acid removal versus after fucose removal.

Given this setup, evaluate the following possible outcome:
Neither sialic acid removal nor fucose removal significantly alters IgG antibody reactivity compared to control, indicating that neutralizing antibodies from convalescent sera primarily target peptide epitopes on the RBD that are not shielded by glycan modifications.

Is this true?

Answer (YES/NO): NO